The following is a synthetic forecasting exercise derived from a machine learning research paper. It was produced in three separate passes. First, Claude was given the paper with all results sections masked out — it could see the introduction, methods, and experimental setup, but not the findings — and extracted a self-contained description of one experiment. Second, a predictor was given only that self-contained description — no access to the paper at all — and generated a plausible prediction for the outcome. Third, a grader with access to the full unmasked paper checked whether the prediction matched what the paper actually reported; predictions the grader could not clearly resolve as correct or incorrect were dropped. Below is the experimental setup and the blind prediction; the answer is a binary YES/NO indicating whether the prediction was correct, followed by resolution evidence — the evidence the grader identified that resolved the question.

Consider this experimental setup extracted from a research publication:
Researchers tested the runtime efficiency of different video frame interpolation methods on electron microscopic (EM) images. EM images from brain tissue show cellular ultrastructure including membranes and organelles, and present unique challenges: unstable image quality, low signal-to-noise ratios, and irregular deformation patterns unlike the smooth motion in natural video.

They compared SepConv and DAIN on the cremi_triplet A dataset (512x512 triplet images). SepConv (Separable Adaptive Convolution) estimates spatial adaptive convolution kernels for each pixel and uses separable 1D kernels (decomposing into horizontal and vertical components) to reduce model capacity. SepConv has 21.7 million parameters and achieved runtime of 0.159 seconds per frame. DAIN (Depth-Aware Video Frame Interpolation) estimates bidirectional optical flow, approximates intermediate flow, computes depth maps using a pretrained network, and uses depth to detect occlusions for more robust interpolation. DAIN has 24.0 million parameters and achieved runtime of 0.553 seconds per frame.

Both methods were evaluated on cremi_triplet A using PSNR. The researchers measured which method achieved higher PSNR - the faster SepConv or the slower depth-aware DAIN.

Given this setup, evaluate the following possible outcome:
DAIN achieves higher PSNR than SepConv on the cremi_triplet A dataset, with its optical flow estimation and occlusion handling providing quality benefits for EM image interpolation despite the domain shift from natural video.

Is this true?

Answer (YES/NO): NO